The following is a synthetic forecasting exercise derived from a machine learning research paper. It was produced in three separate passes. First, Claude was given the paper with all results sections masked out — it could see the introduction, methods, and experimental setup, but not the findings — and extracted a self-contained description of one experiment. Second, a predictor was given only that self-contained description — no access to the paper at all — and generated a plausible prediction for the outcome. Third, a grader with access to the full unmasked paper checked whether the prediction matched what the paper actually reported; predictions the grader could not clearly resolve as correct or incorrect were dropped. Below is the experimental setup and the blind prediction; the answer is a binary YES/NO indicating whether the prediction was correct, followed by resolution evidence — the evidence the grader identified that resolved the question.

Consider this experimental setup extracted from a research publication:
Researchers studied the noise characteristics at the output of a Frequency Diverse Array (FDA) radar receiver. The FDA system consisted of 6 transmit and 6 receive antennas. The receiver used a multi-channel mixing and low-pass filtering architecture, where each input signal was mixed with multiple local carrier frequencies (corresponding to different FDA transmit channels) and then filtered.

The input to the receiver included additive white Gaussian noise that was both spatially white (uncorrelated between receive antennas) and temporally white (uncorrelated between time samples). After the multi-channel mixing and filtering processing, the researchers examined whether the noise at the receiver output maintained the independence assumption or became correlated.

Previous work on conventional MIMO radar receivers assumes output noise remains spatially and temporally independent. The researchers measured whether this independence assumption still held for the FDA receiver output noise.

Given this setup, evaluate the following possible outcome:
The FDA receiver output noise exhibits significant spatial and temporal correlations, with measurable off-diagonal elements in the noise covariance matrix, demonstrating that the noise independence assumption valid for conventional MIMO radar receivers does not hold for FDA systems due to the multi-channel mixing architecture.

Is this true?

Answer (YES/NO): YES